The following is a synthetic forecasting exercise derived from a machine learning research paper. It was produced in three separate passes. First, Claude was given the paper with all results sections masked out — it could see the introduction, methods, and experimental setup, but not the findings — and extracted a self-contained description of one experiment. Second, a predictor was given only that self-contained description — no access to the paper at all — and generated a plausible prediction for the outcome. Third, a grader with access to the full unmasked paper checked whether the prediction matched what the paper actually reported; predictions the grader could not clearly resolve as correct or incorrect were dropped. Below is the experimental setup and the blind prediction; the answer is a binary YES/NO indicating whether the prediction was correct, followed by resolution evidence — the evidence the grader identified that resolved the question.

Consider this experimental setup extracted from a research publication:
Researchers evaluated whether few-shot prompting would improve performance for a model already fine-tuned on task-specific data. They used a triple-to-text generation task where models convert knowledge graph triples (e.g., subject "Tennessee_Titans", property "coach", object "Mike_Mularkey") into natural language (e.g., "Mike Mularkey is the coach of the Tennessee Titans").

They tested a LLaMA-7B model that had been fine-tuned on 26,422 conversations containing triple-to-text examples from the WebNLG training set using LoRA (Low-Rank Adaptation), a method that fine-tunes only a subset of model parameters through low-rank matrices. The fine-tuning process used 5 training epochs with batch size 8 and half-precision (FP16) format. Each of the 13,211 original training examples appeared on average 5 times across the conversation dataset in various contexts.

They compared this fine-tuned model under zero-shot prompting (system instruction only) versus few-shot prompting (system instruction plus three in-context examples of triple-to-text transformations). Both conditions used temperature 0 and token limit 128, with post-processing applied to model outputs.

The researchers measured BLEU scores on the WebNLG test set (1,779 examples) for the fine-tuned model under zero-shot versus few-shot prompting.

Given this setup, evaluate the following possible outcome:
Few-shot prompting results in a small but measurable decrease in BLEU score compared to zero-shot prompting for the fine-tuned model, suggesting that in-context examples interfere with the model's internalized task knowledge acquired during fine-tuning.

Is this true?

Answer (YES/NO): NO